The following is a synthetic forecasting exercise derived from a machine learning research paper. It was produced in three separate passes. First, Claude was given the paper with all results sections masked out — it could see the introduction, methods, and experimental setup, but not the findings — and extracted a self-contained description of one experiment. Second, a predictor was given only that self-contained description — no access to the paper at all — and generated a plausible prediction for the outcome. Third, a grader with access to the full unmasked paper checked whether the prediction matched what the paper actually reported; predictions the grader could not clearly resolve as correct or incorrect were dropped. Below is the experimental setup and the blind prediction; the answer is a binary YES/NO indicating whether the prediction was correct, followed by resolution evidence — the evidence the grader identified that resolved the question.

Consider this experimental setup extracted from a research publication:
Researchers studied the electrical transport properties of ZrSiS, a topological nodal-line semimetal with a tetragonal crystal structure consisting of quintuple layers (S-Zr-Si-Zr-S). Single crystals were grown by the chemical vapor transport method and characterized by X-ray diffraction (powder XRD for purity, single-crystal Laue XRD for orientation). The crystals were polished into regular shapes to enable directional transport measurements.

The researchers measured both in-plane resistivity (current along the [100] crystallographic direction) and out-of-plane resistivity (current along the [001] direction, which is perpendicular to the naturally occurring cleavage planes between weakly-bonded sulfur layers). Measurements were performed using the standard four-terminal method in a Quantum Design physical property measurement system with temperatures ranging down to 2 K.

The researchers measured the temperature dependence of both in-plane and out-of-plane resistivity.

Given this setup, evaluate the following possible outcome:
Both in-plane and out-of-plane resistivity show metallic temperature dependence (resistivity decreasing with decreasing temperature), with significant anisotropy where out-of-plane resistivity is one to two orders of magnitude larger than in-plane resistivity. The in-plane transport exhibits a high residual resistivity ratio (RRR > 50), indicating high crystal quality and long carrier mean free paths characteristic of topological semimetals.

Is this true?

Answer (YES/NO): NO